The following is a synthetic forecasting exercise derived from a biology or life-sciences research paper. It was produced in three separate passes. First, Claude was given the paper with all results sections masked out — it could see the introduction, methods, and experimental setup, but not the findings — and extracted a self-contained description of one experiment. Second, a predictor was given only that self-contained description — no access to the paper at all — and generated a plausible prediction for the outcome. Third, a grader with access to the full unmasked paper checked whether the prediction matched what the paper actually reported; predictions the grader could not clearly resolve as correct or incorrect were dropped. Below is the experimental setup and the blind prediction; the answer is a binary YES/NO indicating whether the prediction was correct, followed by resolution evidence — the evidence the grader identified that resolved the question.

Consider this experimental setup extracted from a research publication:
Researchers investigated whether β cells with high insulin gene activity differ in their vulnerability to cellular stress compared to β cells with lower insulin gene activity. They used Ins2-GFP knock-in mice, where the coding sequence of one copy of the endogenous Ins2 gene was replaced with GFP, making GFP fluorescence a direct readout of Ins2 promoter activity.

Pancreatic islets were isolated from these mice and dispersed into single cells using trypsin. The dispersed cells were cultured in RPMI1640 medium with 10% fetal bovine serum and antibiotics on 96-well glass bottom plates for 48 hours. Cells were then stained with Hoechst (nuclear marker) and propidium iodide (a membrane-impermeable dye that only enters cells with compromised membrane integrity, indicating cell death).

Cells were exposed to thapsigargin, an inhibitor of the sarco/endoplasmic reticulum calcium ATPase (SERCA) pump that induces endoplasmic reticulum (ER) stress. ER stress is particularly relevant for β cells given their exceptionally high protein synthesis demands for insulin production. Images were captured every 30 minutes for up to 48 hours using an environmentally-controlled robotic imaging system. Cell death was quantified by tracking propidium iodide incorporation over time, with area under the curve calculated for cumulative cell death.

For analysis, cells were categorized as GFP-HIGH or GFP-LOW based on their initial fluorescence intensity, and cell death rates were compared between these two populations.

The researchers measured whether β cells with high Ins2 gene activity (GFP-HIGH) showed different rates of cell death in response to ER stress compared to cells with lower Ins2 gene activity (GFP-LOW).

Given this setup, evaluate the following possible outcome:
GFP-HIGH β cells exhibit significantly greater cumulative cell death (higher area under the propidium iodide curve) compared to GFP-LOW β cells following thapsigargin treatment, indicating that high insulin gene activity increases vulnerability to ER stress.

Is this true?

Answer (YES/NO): YES